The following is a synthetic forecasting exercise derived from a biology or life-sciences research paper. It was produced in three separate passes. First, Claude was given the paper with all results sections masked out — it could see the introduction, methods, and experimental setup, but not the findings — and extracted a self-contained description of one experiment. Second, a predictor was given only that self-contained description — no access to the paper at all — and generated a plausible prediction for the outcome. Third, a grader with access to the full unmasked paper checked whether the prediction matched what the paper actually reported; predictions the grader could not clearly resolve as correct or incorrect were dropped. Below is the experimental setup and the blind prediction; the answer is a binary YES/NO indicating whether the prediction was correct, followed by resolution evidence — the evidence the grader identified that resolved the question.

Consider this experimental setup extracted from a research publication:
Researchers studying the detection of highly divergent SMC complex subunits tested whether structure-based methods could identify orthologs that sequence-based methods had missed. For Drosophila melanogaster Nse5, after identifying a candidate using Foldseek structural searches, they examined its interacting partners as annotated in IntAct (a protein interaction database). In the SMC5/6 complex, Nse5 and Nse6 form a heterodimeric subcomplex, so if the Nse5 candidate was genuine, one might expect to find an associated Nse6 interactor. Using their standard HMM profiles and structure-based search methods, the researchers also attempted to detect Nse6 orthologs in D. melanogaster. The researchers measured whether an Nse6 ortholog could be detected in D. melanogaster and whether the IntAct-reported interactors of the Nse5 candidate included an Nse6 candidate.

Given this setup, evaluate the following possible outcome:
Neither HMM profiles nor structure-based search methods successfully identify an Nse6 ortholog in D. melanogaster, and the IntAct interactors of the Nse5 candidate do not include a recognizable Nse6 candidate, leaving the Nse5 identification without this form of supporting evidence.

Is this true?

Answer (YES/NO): YES